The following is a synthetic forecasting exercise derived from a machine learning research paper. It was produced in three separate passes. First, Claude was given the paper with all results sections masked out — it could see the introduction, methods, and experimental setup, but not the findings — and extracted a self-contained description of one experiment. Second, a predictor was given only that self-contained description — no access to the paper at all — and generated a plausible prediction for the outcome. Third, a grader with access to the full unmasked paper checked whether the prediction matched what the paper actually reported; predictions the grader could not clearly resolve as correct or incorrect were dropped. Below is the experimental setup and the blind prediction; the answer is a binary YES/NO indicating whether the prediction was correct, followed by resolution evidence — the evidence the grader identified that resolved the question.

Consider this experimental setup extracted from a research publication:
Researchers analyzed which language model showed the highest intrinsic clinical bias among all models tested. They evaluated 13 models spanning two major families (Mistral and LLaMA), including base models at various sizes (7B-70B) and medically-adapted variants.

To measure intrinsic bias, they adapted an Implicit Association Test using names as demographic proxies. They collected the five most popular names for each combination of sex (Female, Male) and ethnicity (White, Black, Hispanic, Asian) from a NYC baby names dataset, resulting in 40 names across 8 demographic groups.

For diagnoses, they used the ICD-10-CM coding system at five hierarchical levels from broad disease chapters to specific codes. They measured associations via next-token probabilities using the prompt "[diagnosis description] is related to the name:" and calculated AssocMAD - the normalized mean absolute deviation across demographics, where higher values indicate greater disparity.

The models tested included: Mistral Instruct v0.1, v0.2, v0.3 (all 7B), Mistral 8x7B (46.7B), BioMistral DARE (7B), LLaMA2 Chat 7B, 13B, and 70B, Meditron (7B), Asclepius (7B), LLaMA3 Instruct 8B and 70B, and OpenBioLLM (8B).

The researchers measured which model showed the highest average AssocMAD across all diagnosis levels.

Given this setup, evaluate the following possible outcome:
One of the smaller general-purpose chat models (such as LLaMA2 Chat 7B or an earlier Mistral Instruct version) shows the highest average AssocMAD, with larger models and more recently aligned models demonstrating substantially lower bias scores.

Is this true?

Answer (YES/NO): NO